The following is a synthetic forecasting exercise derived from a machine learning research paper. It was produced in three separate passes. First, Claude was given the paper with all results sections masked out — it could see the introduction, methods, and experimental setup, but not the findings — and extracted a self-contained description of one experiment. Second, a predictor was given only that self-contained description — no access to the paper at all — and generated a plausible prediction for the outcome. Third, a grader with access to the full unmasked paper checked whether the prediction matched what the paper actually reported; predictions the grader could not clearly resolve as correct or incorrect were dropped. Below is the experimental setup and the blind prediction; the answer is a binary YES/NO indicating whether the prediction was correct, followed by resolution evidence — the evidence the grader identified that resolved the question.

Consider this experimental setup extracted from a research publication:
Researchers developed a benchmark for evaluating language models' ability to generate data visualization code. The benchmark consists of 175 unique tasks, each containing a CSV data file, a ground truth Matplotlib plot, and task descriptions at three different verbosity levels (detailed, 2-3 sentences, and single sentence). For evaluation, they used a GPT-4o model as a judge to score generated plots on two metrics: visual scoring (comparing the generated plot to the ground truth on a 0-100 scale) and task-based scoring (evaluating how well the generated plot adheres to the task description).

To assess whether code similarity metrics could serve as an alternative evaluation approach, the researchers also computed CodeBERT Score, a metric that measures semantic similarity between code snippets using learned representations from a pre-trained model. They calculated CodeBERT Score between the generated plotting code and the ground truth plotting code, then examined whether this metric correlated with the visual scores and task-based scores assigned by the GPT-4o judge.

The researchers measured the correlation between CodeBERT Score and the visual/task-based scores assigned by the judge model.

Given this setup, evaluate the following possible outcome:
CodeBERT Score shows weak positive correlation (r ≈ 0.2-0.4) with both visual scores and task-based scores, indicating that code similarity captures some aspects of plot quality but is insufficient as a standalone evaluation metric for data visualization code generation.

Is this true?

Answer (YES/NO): NO